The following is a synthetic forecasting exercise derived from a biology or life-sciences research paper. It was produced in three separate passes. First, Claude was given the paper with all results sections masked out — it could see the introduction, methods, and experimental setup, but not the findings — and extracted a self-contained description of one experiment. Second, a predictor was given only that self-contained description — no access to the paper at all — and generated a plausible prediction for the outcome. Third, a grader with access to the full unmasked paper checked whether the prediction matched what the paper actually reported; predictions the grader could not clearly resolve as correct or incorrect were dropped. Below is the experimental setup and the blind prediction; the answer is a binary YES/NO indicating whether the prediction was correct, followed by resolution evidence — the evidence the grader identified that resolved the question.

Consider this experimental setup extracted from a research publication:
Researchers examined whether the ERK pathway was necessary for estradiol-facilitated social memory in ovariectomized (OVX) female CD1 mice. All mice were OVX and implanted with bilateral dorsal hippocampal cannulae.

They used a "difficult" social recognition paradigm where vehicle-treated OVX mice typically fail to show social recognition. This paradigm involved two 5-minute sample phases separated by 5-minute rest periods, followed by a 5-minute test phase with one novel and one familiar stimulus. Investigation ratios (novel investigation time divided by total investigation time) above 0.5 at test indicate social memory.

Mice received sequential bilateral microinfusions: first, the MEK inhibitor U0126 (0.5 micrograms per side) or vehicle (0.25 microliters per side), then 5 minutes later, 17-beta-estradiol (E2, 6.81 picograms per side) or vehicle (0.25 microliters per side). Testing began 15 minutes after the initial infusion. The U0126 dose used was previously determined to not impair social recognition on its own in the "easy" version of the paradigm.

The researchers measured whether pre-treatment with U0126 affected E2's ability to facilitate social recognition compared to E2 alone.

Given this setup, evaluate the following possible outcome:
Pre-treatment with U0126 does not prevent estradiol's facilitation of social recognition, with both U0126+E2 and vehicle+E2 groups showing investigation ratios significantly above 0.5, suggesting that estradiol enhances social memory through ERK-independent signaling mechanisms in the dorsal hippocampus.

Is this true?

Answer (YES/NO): NO